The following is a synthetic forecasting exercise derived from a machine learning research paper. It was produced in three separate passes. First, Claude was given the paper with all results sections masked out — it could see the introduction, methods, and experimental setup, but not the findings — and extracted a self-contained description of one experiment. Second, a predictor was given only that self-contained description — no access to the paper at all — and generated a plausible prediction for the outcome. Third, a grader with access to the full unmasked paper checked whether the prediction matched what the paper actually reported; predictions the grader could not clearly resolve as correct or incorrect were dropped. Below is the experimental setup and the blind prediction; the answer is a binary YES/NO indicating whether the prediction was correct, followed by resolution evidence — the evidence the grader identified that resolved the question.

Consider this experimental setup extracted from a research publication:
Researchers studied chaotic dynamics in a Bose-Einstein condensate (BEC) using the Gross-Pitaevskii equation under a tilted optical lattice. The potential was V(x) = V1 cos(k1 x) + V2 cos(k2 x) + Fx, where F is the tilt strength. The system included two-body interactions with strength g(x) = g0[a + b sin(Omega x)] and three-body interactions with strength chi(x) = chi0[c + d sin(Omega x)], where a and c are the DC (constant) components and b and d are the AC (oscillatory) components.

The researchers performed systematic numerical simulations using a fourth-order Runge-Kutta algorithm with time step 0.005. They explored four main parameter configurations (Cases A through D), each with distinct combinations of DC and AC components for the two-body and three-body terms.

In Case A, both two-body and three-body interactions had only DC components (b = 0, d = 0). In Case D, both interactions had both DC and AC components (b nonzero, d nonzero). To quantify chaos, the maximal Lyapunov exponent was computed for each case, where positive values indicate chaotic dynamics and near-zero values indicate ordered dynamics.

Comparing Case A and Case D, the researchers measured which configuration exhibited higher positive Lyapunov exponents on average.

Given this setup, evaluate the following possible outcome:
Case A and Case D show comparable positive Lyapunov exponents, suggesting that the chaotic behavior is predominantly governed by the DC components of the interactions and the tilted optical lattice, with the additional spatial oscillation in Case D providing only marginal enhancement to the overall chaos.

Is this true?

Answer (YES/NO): NO